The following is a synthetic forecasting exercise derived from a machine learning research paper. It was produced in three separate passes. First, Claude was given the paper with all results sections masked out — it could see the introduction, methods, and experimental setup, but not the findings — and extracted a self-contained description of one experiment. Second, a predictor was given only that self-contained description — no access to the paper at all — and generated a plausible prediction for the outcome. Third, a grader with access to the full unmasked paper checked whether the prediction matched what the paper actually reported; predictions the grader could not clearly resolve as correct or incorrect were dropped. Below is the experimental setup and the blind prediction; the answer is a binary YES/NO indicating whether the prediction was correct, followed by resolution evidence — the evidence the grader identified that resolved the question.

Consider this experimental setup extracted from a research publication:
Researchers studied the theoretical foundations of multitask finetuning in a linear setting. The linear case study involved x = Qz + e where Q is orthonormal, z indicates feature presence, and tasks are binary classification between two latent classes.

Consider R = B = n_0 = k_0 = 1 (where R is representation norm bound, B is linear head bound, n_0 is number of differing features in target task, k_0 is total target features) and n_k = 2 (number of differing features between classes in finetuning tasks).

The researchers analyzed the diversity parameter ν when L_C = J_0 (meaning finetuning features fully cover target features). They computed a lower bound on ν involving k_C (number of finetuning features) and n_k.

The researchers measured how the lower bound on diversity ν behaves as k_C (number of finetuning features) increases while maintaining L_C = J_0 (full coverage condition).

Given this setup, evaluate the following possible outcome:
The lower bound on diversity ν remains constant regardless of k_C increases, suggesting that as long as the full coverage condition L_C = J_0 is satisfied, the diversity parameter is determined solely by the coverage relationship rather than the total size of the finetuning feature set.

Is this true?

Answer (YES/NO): NO